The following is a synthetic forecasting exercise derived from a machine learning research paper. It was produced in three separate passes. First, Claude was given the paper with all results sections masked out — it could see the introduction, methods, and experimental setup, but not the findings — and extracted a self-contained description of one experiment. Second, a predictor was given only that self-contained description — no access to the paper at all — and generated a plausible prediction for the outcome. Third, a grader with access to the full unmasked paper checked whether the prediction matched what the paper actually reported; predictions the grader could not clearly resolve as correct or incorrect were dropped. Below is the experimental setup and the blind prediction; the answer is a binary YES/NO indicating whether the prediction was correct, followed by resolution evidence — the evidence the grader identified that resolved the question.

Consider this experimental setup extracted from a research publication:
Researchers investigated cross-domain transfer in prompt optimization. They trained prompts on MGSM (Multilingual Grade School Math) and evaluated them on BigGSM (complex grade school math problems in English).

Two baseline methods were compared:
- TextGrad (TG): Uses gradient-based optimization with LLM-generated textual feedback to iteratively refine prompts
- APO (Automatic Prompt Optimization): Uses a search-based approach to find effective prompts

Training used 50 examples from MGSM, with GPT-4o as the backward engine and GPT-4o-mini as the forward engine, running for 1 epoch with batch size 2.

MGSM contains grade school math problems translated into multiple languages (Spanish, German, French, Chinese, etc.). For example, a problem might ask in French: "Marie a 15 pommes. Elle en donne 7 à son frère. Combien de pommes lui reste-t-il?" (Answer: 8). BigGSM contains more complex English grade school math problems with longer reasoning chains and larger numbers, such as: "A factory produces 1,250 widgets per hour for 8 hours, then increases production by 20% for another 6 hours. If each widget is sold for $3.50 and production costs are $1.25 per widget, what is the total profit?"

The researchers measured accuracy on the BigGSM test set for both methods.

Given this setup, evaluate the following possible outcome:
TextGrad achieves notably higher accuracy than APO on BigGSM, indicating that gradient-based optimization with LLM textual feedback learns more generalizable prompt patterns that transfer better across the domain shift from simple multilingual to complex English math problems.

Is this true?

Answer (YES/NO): NO